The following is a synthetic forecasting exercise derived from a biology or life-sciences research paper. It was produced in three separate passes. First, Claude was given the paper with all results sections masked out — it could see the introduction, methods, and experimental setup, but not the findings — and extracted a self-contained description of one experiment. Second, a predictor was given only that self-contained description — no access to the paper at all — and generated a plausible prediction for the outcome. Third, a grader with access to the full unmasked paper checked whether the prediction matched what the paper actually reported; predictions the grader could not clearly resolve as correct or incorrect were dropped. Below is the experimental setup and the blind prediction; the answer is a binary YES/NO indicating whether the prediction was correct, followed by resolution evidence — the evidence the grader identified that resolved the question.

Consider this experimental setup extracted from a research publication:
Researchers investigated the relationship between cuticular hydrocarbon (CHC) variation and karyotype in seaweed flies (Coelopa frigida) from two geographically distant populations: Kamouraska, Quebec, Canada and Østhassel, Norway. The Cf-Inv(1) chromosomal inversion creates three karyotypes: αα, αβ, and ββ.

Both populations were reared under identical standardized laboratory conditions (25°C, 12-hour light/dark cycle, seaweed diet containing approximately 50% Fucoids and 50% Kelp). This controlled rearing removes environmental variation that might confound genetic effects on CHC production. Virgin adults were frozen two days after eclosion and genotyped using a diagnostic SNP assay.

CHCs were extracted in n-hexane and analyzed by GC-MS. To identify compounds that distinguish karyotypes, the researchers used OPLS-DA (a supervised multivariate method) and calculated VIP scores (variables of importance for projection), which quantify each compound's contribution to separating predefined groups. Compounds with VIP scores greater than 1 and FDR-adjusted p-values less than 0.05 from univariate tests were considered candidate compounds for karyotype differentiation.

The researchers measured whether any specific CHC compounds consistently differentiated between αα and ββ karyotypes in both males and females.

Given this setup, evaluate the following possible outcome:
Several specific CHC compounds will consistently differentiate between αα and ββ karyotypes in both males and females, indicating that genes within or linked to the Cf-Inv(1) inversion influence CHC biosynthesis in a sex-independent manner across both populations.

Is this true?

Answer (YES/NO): NO